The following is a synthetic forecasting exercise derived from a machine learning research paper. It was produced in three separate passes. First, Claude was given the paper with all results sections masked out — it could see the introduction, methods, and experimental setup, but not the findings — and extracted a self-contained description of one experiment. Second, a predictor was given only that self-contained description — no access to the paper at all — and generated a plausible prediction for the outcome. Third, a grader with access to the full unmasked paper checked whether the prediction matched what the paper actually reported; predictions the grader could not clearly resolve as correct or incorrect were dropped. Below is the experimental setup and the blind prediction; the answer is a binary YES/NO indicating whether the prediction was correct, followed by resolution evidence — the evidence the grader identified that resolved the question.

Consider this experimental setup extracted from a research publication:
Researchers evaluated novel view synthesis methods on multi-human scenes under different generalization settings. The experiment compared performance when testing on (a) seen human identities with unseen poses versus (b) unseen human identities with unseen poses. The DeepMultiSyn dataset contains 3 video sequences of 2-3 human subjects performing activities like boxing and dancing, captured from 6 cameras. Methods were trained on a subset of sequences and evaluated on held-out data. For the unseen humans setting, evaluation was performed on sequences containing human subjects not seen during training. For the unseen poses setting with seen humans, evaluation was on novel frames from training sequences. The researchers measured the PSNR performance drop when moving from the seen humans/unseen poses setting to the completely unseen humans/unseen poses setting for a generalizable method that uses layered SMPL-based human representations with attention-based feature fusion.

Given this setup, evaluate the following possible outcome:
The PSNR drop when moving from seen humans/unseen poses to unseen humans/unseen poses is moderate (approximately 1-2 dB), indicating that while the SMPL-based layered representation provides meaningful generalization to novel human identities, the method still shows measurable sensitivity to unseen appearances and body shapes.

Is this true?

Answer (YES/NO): NO